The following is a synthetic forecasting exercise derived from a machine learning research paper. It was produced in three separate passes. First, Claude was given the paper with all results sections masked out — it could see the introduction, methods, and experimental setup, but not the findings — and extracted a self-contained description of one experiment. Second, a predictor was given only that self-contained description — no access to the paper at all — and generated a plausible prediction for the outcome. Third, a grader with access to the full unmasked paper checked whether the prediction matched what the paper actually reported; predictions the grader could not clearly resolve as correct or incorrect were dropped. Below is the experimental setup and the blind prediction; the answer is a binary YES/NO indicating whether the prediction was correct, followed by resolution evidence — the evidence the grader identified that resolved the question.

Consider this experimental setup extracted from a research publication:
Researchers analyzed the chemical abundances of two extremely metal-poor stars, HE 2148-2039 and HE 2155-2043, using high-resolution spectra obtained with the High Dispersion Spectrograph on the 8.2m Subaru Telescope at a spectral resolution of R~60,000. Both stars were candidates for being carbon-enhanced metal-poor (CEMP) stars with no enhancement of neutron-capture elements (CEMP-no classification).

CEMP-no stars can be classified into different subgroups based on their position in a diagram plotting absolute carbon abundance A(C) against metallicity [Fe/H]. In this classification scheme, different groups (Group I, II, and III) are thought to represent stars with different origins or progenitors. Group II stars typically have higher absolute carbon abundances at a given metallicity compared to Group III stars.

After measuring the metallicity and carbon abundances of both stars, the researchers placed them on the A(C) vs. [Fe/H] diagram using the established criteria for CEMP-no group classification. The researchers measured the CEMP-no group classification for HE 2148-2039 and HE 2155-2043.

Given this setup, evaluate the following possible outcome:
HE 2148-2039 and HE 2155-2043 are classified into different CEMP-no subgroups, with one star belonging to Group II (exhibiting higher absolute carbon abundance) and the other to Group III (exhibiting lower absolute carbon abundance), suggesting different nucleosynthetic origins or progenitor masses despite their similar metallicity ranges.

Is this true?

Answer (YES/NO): NO